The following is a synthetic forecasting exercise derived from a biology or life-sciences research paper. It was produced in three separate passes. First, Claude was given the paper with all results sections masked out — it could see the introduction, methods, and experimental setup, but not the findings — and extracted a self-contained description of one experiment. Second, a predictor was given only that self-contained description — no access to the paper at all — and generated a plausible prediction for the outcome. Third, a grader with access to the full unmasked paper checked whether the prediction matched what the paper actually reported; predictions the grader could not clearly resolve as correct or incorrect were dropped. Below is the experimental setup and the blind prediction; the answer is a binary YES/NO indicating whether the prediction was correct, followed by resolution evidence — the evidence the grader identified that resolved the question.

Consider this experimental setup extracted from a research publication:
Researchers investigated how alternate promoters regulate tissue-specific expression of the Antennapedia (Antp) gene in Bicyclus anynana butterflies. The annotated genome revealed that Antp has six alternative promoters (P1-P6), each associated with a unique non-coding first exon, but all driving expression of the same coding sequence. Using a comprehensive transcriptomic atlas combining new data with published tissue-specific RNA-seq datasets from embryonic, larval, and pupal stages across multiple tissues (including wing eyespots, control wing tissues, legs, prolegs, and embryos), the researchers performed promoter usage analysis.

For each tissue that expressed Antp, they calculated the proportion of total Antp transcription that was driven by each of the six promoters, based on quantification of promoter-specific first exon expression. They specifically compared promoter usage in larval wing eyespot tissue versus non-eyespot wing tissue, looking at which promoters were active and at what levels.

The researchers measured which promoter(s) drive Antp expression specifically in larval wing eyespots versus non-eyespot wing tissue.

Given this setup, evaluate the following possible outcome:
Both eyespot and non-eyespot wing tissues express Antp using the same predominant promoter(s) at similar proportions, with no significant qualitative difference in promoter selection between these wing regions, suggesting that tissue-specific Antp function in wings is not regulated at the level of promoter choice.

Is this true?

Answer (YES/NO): NO